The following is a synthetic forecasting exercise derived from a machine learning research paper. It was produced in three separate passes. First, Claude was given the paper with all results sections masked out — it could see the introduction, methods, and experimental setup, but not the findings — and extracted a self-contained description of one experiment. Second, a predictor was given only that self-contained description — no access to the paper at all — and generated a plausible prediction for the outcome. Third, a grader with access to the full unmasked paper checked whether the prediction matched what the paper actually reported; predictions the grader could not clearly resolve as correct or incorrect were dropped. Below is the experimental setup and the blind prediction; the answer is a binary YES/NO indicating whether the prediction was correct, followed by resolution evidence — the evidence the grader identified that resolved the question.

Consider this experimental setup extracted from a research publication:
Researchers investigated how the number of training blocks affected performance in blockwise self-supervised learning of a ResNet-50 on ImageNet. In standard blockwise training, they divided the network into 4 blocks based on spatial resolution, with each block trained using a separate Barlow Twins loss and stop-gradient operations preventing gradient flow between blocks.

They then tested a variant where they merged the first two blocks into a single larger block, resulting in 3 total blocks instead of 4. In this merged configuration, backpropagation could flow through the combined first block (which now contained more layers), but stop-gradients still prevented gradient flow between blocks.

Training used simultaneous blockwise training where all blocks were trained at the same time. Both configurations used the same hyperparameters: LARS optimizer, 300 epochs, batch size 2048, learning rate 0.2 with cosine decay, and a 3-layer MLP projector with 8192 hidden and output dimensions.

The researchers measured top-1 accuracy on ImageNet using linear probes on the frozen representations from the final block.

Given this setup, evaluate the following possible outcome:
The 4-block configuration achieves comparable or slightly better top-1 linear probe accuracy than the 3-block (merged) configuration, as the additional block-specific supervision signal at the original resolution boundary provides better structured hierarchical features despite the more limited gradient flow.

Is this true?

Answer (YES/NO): NO